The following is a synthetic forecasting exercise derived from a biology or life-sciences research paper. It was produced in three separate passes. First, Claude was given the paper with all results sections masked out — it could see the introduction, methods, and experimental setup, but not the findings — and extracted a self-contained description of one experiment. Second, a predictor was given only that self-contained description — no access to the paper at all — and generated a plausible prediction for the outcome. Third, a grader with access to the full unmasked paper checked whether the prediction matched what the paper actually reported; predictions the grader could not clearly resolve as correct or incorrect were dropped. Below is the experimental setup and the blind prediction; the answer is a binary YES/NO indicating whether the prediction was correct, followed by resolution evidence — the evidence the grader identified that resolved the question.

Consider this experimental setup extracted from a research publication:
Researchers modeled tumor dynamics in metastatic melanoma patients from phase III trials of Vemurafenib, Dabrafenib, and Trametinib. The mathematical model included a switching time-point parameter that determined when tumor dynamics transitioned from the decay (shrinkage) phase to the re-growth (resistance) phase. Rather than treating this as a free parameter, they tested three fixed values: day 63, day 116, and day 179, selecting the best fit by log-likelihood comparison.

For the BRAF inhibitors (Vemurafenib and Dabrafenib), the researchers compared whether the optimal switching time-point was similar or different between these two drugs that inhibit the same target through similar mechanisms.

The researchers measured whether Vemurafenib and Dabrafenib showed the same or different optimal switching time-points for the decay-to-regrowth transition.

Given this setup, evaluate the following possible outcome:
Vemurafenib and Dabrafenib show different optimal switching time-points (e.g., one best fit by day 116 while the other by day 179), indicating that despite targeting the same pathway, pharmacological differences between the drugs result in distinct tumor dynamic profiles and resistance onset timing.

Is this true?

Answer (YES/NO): NO